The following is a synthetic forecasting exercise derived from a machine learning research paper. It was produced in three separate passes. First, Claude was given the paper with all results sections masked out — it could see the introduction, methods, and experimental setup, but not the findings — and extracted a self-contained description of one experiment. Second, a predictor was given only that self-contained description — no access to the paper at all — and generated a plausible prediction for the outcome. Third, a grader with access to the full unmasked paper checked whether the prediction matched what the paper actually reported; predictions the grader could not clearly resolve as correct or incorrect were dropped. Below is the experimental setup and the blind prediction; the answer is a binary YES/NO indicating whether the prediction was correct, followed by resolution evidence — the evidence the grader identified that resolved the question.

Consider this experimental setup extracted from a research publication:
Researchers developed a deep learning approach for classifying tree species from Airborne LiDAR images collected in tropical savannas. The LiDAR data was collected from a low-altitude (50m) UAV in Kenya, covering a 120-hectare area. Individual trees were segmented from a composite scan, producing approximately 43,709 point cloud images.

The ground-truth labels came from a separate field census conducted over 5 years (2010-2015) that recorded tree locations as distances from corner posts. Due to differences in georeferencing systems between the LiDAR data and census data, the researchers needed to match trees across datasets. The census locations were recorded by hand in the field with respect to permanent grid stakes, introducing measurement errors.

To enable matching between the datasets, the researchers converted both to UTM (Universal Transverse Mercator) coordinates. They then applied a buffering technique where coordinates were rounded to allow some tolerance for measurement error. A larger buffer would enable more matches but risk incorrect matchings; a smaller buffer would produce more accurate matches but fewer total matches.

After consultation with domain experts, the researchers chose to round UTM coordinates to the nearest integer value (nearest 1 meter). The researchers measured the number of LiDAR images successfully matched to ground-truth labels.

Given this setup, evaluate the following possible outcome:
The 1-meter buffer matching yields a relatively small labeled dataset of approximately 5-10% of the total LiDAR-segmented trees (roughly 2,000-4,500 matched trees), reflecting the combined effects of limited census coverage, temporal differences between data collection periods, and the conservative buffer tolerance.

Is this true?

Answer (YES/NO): YES